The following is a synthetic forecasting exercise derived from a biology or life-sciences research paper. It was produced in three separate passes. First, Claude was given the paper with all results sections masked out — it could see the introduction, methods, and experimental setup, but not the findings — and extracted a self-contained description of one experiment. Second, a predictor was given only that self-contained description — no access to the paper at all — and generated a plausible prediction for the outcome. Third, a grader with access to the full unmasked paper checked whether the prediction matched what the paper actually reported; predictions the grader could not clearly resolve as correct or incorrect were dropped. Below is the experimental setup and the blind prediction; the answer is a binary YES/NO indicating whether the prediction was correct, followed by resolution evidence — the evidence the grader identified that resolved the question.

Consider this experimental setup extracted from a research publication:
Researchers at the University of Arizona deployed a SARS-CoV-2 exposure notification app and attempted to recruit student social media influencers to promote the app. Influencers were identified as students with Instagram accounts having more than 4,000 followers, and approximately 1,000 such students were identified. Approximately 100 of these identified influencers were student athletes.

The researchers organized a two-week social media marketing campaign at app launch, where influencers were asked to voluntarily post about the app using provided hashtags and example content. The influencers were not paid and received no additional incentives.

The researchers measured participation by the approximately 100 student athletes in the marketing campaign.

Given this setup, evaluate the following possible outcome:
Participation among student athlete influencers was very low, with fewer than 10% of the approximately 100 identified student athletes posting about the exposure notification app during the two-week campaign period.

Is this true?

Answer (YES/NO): YES